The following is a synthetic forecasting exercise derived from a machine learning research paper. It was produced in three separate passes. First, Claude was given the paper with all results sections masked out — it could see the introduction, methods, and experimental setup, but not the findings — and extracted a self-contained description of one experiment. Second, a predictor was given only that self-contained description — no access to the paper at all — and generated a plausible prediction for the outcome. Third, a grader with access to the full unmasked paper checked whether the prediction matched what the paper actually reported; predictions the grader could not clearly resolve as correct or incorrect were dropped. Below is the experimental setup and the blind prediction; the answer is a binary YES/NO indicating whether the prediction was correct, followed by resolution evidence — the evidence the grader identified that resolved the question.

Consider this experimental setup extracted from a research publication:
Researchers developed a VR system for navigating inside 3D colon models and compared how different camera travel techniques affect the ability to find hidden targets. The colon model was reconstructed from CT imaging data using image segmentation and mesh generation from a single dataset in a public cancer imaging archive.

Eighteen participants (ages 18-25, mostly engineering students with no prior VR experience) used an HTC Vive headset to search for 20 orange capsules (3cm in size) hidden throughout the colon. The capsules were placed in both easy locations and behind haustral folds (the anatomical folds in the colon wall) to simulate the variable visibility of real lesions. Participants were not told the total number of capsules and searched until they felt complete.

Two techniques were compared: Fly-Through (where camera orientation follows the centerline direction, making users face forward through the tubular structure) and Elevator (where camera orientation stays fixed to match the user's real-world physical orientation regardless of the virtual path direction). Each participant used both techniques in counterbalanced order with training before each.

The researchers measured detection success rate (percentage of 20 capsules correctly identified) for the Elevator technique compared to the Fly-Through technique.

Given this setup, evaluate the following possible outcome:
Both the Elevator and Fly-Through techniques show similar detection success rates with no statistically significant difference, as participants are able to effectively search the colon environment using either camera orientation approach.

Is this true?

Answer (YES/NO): YES